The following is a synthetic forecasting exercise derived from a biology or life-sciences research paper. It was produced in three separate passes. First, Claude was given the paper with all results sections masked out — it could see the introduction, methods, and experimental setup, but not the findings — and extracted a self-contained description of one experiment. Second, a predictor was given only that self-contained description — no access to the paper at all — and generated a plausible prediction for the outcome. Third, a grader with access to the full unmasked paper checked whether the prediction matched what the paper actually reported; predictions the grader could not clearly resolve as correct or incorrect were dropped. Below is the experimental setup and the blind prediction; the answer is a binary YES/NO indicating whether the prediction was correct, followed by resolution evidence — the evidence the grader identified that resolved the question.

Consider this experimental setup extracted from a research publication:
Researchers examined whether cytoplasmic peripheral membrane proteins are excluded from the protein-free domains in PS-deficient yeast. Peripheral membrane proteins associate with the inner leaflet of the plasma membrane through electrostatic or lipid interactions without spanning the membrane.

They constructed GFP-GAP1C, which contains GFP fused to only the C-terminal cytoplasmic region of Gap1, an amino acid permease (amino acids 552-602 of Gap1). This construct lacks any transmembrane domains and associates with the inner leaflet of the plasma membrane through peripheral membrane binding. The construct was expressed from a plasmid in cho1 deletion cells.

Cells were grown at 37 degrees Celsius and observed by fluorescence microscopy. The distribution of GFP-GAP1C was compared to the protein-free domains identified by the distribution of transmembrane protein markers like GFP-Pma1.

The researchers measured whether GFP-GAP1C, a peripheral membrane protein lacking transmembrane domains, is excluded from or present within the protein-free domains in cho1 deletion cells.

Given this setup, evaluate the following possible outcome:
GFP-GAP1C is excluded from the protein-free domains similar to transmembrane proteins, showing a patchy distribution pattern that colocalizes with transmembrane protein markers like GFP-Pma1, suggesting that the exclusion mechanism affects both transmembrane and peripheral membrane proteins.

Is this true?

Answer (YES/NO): YES